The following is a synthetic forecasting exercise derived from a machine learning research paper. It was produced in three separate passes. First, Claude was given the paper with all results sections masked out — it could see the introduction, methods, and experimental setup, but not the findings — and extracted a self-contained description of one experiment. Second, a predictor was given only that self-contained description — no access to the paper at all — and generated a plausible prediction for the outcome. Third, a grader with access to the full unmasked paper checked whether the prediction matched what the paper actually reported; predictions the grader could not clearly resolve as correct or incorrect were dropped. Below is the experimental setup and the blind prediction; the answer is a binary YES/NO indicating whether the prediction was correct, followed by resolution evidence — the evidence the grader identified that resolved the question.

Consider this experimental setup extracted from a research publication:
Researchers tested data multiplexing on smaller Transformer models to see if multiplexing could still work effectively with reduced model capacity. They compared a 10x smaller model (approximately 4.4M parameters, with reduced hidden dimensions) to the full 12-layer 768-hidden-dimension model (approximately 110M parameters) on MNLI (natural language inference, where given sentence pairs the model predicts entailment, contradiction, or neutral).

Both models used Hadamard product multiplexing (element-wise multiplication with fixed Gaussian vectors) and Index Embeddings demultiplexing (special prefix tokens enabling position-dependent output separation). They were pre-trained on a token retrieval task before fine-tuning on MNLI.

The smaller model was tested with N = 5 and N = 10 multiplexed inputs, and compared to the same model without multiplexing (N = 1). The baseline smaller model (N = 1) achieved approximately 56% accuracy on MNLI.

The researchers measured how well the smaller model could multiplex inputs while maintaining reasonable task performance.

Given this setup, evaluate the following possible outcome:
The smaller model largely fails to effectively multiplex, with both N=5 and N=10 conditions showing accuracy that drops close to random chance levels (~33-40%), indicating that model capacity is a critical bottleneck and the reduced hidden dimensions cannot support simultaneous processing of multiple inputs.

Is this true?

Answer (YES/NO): NO